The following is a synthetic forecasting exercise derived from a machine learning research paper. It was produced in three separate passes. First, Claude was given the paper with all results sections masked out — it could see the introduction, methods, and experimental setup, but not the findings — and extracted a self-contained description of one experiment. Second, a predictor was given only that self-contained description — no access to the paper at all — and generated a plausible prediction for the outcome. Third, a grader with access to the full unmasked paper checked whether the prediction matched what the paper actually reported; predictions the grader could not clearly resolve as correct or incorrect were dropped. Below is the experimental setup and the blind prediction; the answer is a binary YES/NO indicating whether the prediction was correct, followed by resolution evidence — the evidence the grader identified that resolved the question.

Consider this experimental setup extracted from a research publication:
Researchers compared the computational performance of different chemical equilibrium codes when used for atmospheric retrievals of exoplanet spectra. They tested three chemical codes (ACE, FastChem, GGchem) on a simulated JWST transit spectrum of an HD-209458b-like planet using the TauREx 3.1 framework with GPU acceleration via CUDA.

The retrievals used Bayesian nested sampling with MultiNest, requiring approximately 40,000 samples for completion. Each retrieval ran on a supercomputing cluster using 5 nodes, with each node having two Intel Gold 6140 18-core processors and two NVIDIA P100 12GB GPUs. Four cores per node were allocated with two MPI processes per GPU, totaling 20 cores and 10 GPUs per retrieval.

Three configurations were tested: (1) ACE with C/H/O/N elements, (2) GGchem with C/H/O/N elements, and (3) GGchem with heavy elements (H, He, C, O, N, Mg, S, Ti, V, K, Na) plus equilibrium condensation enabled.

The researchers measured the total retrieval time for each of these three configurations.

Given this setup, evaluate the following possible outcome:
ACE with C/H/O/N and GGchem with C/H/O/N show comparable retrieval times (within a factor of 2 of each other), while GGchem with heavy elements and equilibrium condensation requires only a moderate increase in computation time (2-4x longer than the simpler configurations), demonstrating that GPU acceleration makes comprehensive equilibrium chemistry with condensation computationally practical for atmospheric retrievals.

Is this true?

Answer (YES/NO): NO